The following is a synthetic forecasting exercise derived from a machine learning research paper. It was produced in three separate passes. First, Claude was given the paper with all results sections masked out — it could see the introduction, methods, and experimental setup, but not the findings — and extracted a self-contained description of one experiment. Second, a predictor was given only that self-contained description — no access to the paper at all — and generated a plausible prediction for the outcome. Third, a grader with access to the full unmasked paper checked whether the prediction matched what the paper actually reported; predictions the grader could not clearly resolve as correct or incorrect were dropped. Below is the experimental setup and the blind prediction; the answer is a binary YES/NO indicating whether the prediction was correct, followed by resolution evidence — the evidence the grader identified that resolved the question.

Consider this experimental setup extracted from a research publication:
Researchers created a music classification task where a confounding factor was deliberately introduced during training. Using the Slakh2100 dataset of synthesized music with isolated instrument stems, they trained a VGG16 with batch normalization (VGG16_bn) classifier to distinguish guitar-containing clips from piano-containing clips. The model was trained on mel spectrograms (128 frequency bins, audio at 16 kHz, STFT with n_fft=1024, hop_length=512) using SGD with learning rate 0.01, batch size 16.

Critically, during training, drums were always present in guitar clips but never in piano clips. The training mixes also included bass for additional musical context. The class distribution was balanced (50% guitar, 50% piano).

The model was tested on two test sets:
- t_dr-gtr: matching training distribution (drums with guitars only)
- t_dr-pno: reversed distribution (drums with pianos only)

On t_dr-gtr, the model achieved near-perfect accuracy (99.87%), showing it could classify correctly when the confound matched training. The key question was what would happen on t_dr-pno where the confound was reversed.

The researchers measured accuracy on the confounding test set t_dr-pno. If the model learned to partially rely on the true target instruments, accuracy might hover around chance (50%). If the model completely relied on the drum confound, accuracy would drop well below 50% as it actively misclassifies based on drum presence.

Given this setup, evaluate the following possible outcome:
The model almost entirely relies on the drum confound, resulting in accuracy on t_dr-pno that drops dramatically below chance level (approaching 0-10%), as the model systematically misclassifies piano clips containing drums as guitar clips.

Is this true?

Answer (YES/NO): YES